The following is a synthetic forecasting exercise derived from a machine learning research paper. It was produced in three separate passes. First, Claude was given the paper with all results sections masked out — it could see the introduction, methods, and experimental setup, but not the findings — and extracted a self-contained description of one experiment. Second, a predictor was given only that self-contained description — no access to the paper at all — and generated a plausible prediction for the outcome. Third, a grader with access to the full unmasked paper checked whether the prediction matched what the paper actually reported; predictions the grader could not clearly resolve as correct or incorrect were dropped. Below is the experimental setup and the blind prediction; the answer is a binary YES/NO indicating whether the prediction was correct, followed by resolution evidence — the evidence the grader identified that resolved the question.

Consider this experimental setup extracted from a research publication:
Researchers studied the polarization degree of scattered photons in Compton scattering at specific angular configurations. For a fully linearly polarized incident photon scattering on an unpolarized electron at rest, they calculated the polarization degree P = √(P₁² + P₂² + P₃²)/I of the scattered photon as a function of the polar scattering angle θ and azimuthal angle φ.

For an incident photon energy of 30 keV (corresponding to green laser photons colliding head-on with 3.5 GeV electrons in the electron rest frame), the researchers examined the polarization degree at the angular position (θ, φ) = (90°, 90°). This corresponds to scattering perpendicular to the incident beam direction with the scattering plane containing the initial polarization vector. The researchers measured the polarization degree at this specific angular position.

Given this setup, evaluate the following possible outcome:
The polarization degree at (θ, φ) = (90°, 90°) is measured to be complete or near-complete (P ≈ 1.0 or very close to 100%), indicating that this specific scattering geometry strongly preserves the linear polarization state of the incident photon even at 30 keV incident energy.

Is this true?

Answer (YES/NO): NO